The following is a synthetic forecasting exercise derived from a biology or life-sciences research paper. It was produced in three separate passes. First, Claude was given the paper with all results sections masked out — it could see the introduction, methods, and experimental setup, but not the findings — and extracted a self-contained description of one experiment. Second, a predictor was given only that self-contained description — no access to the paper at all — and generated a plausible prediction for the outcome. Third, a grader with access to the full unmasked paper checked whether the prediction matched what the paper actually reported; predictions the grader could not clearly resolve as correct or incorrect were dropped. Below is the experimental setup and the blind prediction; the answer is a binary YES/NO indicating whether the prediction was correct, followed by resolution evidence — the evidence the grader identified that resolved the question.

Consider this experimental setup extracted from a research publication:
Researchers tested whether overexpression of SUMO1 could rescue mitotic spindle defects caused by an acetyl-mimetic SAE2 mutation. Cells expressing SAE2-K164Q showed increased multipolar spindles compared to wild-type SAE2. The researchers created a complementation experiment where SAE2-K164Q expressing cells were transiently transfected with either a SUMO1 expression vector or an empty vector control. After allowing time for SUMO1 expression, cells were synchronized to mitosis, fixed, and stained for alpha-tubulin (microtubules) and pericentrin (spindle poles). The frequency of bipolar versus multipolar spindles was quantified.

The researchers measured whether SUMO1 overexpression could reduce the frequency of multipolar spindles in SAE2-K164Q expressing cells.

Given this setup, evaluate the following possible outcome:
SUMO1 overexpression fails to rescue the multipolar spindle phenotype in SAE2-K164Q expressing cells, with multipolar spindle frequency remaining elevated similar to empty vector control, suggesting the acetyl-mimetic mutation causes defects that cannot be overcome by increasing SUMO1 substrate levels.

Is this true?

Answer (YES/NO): NO